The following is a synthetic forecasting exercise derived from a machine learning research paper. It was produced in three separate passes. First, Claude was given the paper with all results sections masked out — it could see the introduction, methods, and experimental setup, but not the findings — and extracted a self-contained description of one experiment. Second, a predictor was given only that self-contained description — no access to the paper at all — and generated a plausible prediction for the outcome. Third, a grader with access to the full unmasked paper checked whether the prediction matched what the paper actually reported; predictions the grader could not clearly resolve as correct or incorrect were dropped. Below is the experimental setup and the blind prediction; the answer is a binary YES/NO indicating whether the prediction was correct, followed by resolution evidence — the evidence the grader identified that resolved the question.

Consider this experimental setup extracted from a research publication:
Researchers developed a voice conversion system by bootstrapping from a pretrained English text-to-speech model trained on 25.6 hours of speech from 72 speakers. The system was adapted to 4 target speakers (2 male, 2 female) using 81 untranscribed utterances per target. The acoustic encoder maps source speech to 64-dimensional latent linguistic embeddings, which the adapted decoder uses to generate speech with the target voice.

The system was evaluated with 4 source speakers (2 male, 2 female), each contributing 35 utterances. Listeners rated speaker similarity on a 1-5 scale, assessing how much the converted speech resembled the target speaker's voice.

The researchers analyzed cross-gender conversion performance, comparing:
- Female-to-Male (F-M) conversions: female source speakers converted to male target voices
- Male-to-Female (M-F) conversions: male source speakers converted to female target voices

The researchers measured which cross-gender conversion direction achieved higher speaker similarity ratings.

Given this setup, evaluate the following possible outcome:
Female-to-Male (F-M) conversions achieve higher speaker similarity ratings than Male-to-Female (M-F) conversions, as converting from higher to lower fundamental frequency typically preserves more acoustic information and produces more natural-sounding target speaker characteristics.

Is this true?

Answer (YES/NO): YES